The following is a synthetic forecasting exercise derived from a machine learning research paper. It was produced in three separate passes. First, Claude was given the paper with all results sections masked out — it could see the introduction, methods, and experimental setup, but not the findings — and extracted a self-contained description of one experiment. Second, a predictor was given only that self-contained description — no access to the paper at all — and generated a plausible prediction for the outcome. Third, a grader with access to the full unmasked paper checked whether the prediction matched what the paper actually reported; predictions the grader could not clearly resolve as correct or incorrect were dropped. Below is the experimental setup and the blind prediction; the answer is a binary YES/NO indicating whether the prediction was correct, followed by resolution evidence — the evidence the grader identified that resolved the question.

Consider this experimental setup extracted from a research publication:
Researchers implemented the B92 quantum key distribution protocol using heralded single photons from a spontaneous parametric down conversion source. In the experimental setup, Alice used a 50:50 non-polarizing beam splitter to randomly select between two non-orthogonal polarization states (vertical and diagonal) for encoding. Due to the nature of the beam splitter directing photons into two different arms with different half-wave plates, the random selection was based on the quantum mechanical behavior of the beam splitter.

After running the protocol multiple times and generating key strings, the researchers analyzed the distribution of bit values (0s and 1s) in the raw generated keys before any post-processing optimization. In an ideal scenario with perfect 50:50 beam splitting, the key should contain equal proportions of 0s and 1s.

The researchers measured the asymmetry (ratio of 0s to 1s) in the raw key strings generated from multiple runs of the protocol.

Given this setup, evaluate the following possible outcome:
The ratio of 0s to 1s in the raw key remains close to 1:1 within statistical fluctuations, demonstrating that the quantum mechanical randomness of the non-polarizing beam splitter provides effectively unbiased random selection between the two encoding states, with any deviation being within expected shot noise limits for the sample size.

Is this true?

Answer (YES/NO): NO